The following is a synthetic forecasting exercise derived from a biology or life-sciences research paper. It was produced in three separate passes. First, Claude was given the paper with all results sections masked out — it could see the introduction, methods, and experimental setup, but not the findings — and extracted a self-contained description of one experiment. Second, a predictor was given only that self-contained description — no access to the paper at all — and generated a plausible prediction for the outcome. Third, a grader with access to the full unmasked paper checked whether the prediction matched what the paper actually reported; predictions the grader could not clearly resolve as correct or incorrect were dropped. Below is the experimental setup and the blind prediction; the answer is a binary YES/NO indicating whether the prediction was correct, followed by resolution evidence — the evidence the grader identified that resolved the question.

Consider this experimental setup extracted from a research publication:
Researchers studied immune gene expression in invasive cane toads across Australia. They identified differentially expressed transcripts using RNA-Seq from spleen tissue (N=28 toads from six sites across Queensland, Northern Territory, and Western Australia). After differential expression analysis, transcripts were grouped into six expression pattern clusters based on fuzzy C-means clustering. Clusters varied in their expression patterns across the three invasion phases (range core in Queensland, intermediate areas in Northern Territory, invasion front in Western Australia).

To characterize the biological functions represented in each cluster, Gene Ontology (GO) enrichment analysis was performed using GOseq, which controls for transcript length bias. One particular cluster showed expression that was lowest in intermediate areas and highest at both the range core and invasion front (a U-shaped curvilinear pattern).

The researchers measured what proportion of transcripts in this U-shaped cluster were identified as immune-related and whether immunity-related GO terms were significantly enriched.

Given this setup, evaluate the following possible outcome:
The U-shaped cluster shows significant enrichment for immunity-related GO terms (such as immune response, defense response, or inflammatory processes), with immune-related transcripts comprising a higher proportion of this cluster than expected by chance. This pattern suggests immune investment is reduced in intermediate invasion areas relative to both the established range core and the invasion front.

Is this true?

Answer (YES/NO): YES